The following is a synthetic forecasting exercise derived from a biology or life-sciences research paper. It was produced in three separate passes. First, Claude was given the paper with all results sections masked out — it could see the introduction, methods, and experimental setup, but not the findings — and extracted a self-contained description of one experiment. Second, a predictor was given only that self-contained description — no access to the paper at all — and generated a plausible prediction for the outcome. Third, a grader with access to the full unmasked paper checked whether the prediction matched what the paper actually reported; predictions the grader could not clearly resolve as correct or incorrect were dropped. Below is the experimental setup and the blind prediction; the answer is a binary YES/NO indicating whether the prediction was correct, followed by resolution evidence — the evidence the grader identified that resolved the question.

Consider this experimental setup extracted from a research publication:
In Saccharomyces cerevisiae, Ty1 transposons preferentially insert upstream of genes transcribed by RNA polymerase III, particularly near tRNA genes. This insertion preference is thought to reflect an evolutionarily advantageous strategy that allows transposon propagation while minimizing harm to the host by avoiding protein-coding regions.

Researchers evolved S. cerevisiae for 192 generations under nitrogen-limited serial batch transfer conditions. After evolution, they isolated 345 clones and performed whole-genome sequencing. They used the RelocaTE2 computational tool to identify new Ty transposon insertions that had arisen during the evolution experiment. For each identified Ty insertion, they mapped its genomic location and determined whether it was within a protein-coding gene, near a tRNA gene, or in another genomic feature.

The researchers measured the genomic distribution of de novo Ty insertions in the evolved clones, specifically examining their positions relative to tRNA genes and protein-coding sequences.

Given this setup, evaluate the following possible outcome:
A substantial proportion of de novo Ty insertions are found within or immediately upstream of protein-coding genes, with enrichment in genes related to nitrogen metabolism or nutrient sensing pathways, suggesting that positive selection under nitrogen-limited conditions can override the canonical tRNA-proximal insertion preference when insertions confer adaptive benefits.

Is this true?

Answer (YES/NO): YES